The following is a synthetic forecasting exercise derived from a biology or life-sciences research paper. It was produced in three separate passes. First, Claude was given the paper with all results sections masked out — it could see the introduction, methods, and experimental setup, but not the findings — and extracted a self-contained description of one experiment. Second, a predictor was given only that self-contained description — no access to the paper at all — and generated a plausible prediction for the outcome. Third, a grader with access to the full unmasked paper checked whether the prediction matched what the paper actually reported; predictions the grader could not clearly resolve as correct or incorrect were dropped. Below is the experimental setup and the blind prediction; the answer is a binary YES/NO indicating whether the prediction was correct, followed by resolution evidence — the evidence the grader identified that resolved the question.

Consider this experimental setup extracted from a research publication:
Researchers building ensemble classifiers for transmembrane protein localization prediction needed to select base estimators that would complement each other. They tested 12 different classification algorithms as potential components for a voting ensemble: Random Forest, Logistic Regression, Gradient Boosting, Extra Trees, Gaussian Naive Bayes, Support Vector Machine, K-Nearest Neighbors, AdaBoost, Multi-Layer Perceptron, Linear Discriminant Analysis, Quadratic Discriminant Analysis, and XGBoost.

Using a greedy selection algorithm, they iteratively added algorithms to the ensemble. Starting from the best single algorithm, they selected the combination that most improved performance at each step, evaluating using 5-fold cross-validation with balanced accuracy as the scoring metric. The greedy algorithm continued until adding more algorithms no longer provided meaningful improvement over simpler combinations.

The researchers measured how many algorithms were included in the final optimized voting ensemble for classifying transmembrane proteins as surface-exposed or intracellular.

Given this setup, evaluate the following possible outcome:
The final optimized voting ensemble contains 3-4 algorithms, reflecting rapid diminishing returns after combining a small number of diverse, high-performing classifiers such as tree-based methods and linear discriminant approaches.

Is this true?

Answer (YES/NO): YES